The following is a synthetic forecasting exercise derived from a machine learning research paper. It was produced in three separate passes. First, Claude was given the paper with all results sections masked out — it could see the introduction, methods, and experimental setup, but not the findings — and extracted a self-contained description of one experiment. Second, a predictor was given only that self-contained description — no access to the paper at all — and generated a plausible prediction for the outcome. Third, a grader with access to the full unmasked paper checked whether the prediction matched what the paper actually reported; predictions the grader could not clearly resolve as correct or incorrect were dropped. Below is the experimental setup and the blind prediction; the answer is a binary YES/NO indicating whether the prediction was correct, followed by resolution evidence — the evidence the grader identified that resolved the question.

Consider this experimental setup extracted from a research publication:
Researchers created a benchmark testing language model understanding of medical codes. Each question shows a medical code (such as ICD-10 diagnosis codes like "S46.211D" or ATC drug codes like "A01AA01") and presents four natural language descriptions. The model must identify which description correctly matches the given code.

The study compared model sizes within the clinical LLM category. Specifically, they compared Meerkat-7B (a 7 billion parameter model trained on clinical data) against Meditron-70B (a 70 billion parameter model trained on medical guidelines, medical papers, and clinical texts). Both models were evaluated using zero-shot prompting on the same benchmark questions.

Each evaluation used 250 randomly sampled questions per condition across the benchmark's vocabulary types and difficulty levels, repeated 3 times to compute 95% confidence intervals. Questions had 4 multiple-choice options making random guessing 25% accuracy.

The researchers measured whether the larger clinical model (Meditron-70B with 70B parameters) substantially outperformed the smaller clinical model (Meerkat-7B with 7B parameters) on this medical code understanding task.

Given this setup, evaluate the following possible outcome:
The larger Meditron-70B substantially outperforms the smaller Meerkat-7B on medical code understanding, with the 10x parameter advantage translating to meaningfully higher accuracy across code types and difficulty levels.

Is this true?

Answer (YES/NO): NO